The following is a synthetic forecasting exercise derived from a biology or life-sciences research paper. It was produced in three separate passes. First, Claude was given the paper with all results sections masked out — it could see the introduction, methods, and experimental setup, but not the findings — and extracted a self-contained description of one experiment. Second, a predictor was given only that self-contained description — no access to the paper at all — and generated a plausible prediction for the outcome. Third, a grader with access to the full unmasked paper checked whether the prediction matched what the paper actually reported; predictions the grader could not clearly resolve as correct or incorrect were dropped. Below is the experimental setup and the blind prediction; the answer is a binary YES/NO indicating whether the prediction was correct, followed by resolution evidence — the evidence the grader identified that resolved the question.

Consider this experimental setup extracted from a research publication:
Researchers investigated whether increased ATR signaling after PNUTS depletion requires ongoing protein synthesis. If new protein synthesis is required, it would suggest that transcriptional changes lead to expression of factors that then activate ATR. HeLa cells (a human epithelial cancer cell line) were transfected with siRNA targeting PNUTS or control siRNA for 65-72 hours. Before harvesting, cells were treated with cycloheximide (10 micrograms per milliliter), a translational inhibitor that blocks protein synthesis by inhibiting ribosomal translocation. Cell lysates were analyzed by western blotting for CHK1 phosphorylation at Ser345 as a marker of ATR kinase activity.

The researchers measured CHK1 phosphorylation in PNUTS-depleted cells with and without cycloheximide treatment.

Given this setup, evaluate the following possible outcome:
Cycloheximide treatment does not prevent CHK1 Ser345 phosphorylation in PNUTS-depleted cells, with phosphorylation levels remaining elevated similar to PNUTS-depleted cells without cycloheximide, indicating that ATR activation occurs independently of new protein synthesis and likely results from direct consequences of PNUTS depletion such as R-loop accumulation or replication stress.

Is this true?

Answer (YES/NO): YES